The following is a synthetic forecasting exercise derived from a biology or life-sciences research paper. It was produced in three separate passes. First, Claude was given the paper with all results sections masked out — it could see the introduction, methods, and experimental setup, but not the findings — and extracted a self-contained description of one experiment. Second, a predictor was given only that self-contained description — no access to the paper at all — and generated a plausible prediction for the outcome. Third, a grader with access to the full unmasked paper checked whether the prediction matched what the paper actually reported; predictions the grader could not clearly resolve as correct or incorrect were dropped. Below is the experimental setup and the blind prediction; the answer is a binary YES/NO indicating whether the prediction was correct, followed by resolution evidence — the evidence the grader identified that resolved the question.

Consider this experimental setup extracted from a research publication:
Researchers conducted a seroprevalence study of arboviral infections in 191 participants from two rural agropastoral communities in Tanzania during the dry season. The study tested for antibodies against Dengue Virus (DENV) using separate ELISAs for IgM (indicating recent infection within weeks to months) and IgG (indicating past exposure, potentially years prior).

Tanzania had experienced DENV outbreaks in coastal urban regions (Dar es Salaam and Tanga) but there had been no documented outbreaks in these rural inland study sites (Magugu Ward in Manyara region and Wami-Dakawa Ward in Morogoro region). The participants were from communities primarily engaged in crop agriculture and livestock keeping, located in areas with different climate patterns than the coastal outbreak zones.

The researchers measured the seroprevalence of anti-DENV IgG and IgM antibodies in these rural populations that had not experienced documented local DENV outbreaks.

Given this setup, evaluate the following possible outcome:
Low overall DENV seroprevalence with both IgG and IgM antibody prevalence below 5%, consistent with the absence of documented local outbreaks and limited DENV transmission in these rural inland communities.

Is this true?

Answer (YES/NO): YES